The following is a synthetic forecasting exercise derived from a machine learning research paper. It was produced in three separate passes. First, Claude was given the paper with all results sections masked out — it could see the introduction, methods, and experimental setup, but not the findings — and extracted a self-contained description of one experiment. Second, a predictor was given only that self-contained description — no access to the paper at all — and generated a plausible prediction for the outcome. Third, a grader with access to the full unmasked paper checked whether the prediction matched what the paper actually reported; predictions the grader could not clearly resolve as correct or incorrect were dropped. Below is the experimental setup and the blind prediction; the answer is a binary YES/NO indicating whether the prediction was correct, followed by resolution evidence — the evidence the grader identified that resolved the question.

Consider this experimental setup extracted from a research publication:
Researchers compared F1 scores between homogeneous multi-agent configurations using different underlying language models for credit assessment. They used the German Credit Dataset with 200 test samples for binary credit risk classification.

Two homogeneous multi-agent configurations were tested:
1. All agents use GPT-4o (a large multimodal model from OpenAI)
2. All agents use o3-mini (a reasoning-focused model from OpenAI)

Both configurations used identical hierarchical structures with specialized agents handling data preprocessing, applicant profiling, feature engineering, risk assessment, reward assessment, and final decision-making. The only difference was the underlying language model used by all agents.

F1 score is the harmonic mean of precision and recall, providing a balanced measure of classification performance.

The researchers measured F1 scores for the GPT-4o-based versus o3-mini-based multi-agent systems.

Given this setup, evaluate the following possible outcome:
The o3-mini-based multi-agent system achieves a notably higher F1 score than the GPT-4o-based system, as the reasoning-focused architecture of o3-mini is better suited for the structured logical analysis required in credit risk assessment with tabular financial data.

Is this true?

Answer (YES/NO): YES